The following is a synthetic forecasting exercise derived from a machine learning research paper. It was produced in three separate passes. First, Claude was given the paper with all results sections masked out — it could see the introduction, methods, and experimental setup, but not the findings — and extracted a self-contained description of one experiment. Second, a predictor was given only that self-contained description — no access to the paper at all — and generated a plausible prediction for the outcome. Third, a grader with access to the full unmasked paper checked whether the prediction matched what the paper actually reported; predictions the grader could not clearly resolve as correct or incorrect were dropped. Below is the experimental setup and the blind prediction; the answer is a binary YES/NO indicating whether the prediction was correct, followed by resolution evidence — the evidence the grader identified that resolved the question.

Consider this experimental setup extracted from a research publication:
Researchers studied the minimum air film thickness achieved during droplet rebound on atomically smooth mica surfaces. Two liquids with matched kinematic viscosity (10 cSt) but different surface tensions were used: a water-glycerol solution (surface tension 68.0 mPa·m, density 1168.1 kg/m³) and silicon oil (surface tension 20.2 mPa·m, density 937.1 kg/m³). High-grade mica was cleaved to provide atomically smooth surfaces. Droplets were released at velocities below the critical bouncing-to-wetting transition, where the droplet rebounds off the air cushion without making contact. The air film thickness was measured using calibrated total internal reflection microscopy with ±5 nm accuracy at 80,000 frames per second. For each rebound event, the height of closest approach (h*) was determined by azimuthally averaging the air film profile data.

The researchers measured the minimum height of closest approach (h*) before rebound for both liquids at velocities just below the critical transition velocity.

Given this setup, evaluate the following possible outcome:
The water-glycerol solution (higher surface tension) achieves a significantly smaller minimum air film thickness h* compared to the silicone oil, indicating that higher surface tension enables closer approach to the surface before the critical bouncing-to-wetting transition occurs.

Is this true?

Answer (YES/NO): NO